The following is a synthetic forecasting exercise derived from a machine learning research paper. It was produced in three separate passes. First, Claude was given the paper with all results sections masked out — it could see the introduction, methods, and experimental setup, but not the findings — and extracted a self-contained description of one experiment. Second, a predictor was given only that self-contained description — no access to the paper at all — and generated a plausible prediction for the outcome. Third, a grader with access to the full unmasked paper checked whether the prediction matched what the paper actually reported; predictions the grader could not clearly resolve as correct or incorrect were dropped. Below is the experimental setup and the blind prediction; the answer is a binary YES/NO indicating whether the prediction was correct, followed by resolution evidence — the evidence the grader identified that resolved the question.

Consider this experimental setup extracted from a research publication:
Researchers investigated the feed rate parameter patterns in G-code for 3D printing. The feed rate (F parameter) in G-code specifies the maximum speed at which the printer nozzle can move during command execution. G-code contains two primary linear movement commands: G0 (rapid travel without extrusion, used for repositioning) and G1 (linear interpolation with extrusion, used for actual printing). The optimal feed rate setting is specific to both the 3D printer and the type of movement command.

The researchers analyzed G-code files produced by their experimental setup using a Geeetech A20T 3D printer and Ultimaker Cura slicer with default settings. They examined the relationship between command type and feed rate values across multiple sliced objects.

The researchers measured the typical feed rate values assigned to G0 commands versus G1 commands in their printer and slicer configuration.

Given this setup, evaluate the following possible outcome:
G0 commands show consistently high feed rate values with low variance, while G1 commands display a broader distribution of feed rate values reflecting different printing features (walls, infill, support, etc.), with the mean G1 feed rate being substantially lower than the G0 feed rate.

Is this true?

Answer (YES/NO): NO